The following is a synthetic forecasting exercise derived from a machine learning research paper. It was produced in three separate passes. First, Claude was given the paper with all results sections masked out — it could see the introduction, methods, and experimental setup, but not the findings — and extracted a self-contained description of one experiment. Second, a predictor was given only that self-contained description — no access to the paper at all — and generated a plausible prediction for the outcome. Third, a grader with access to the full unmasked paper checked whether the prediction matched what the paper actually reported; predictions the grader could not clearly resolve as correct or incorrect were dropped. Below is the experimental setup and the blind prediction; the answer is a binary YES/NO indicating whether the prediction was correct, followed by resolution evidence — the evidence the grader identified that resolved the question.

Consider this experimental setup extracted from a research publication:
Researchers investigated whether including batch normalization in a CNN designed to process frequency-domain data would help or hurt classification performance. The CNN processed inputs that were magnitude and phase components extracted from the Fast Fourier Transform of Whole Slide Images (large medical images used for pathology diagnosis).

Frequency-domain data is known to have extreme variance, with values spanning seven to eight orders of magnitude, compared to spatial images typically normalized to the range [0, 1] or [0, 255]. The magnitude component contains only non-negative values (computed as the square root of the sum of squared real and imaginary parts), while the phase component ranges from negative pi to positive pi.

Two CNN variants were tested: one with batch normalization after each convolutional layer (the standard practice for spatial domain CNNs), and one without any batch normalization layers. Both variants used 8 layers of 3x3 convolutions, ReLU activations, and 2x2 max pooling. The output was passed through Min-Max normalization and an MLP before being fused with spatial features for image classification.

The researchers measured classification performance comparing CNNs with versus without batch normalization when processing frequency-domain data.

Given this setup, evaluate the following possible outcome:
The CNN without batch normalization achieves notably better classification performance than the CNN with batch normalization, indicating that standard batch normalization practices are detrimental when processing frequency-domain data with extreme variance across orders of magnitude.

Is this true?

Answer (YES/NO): YES